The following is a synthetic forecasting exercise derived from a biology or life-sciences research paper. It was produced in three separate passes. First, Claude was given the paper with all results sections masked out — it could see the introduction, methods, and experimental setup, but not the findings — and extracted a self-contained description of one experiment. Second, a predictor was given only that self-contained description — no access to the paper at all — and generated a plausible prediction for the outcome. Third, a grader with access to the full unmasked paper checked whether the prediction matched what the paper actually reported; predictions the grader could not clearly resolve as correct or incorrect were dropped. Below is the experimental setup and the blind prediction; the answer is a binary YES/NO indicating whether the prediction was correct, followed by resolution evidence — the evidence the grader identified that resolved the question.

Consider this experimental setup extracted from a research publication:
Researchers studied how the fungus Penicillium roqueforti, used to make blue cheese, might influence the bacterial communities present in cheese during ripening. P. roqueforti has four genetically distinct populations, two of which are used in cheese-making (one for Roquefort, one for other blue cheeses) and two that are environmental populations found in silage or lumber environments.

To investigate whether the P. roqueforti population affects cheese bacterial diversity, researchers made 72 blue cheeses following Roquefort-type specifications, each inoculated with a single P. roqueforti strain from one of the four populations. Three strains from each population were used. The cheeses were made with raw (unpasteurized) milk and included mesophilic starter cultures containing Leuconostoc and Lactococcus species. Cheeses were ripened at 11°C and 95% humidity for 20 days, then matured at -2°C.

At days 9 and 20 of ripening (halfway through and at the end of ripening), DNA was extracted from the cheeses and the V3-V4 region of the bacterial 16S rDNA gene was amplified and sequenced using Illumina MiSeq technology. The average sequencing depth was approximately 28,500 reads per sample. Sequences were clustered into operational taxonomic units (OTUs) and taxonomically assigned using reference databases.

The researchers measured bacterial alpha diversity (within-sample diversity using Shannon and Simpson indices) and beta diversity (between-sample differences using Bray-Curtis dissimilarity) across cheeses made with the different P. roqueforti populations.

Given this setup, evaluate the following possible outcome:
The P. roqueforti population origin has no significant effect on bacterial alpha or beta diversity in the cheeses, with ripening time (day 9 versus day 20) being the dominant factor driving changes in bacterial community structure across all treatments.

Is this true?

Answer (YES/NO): NO